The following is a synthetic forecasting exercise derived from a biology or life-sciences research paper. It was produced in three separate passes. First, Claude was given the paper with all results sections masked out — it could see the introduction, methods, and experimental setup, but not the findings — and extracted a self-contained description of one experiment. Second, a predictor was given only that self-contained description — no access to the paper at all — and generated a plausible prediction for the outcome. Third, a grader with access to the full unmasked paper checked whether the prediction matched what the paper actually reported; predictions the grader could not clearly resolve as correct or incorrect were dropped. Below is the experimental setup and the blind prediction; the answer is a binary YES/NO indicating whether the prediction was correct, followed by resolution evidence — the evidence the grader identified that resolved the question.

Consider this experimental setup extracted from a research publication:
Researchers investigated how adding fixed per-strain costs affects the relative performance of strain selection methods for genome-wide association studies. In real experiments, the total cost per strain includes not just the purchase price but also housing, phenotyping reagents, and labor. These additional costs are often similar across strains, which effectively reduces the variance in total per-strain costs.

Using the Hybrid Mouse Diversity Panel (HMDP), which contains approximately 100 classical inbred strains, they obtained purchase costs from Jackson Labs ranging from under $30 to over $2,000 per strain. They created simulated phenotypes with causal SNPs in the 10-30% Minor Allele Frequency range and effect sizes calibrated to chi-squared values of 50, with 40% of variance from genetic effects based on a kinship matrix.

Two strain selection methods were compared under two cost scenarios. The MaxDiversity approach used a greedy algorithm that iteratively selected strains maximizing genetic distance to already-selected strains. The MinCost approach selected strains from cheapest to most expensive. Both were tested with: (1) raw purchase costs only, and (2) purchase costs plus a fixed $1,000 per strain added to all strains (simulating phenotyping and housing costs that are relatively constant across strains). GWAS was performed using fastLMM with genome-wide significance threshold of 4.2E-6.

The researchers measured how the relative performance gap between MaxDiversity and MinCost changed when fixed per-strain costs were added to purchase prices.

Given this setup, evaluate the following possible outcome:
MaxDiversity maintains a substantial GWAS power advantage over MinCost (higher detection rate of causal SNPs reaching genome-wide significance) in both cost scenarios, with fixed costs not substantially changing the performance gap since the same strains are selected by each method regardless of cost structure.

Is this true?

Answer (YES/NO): NO